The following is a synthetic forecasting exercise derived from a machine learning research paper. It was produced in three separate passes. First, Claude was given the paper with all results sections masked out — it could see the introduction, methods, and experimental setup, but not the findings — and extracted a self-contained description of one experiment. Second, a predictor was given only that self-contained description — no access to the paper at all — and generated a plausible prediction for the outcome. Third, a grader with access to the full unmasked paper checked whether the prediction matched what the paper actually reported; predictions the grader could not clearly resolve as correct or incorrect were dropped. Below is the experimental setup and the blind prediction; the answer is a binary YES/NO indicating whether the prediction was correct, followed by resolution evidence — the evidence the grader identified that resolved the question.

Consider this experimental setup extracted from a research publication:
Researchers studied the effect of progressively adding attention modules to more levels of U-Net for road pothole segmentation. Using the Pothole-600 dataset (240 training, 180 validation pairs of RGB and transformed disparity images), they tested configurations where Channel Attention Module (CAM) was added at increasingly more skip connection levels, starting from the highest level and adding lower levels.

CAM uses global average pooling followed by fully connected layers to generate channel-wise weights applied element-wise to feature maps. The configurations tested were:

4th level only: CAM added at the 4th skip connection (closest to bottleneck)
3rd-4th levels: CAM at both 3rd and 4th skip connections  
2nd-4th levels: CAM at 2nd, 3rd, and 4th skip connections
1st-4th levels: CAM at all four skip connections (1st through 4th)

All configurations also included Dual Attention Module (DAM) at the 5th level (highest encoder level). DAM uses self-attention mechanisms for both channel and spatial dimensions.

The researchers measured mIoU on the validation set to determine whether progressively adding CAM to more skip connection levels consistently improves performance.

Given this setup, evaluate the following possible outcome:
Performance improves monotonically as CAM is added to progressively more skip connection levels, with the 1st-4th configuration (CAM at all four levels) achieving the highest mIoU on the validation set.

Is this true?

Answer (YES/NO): YES